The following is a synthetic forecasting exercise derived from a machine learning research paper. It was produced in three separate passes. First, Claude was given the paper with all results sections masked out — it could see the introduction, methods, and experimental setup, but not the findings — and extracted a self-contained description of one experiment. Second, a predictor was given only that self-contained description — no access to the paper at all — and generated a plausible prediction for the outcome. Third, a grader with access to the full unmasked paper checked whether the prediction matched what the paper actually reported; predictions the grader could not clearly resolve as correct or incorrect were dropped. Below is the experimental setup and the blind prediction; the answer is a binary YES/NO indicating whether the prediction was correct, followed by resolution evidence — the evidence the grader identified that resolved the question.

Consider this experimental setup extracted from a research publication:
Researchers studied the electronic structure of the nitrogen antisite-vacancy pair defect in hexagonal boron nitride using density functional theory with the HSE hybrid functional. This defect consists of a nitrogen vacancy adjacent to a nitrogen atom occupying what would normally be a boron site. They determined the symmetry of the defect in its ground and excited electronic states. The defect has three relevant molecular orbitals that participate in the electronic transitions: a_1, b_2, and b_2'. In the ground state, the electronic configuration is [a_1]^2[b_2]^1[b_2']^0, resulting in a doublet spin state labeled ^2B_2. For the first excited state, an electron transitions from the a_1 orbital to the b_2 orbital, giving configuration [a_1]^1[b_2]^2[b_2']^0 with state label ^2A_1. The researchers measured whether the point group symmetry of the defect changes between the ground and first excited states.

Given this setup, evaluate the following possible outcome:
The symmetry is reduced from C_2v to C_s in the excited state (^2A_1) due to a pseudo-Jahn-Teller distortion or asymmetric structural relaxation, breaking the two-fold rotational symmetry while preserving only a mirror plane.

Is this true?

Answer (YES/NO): NO